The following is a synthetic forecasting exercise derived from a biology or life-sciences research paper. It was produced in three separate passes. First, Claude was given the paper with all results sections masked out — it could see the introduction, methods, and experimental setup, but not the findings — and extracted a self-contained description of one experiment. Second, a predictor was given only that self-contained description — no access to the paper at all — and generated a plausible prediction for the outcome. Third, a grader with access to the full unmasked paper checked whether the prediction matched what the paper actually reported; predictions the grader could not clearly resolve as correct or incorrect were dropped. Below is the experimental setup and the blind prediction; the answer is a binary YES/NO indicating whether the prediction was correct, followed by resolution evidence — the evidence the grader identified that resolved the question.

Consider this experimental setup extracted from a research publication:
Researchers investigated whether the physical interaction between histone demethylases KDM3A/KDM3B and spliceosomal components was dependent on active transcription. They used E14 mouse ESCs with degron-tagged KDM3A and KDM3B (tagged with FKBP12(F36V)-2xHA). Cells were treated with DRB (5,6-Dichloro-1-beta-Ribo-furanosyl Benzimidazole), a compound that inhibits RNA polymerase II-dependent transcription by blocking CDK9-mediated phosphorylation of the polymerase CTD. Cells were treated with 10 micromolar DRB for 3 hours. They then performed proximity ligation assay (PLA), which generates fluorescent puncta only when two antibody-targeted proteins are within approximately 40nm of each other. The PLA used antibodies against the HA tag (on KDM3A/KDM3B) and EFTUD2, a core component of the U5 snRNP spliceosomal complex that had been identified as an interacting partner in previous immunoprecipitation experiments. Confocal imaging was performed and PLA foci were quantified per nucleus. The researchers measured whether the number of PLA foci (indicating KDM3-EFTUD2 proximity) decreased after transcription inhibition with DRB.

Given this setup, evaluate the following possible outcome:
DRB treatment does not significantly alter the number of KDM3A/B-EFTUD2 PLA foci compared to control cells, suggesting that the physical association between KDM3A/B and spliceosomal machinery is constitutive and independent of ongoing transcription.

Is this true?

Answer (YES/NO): NO